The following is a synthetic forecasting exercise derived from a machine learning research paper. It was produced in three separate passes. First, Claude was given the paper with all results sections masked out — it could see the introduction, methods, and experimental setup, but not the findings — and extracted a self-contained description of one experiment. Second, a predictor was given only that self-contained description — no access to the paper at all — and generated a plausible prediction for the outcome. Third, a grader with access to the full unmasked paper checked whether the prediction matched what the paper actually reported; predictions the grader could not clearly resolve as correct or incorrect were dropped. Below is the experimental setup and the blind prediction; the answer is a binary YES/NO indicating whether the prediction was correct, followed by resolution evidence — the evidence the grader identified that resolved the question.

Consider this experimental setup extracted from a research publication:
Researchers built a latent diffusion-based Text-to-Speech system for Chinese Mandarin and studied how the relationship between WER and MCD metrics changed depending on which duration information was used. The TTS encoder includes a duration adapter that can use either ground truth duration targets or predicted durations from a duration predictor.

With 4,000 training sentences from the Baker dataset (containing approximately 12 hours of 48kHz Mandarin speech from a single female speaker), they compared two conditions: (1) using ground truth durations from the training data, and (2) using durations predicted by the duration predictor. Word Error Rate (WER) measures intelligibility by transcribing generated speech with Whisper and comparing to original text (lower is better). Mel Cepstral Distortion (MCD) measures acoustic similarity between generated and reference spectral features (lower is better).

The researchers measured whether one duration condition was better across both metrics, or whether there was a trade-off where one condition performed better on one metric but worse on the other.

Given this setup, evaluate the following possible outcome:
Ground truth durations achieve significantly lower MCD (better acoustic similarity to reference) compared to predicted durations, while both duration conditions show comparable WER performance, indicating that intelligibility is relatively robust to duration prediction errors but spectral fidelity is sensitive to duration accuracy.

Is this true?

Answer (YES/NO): NO